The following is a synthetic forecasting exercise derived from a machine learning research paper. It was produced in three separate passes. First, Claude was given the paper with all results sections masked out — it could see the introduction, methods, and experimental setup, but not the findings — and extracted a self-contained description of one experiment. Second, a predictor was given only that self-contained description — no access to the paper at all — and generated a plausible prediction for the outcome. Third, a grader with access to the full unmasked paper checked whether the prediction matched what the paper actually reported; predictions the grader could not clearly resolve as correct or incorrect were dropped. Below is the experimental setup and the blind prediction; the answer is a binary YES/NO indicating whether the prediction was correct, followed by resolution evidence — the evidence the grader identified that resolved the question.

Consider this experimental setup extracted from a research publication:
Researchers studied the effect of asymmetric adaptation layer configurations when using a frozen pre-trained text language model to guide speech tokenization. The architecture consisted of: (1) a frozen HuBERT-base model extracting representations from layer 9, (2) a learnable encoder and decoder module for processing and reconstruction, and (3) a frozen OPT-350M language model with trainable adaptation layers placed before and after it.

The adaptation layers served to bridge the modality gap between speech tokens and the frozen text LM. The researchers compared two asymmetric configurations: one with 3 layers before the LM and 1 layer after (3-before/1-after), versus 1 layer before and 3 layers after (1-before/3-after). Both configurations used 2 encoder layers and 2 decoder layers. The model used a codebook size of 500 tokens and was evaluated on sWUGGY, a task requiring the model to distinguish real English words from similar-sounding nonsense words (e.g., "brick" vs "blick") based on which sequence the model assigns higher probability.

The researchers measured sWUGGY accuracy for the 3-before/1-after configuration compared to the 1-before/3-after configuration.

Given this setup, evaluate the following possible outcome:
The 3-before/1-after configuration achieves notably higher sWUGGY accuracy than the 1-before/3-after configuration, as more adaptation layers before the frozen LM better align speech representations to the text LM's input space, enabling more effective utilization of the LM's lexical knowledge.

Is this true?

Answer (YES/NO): YES